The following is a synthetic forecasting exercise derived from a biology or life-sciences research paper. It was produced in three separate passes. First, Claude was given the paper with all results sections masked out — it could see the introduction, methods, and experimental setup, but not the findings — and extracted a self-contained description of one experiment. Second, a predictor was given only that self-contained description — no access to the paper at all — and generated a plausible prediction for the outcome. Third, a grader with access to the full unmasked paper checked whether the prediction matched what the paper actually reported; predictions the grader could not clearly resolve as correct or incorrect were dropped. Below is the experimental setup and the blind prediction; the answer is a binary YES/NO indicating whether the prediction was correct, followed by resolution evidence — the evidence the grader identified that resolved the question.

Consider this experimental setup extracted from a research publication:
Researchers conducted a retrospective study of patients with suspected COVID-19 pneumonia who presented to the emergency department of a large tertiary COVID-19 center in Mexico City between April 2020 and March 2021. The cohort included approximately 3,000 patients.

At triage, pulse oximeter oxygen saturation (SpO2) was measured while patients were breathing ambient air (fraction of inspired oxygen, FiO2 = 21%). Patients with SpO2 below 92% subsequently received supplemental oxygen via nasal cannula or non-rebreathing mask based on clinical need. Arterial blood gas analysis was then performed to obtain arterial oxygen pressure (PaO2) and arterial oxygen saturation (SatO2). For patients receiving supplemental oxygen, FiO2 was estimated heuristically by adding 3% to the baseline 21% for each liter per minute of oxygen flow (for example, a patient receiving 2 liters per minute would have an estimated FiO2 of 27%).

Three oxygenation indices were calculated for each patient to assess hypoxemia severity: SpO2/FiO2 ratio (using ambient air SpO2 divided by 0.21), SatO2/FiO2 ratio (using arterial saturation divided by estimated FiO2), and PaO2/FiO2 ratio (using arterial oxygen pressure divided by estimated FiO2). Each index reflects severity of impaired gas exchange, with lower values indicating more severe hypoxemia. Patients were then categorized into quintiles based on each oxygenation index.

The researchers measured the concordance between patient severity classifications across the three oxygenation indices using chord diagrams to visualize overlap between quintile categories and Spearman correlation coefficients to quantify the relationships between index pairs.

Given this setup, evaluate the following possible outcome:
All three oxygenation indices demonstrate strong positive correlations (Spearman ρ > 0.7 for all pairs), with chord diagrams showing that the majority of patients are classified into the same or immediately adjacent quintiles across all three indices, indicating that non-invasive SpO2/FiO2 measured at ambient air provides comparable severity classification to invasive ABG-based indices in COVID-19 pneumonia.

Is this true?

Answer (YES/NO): NO